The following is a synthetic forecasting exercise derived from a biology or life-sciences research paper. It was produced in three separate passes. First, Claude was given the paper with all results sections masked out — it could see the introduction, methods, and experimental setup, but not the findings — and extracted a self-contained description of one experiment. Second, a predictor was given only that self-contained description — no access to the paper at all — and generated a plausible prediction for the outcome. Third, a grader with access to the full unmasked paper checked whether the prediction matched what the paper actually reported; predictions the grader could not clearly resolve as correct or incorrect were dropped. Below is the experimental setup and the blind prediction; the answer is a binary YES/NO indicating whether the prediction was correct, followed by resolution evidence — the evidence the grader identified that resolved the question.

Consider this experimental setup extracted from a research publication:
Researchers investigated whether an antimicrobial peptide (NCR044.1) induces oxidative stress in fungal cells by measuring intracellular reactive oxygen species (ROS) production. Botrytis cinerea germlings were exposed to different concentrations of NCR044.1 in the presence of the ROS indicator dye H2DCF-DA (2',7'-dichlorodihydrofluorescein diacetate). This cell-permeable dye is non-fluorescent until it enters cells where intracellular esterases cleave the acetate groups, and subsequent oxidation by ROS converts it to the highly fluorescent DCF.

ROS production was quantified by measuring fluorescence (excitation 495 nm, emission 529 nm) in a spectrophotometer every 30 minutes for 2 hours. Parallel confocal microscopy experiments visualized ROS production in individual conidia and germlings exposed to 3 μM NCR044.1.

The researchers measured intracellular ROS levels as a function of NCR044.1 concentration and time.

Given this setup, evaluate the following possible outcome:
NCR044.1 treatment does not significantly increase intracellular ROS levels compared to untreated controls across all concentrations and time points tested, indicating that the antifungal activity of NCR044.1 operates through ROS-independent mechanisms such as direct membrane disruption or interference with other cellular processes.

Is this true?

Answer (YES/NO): NO